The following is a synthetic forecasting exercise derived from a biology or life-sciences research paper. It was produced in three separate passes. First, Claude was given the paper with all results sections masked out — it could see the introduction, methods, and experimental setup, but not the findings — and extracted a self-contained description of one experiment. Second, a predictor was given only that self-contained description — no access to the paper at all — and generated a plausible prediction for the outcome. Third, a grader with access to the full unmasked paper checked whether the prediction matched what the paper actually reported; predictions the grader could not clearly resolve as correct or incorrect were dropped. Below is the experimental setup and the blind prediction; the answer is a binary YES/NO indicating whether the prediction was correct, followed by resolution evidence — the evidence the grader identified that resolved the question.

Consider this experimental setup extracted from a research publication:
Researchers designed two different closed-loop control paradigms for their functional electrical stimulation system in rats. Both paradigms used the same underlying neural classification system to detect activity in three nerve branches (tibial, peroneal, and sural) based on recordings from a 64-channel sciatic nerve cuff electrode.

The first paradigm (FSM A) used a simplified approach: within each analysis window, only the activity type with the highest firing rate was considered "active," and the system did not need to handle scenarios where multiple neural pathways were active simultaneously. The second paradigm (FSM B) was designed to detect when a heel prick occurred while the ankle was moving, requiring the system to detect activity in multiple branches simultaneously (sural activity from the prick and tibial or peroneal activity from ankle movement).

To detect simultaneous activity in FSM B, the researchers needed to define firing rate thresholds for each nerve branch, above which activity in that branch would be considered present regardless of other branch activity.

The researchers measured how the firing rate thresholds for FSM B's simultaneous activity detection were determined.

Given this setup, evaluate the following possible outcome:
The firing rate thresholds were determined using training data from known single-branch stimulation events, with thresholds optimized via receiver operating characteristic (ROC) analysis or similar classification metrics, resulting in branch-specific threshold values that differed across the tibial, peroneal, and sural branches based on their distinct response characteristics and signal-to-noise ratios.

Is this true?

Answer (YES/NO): NO